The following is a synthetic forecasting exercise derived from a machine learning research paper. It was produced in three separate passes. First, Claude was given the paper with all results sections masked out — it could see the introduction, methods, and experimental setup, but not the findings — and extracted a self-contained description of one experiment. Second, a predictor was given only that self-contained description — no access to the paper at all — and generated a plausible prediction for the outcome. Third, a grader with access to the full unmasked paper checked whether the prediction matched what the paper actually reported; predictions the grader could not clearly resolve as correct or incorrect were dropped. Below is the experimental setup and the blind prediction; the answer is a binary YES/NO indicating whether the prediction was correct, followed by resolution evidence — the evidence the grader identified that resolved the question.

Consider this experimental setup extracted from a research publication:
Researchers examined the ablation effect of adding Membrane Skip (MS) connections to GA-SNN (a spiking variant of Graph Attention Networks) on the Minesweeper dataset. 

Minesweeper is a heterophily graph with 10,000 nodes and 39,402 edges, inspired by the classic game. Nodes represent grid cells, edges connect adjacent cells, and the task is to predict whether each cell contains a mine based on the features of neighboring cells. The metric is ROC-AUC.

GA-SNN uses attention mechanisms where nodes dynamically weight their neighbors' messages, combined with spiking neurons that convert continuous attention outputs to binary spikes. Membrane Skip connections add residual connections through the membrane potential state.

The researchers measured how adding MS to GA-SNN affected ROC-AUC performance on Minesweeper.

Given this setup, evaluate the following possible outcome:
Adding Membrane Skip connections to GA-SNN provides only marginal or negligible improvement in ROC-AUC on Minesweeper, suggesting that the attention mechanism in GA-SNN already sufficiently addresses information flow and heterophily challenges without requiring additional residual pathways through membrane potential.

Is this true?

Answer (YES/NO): NO